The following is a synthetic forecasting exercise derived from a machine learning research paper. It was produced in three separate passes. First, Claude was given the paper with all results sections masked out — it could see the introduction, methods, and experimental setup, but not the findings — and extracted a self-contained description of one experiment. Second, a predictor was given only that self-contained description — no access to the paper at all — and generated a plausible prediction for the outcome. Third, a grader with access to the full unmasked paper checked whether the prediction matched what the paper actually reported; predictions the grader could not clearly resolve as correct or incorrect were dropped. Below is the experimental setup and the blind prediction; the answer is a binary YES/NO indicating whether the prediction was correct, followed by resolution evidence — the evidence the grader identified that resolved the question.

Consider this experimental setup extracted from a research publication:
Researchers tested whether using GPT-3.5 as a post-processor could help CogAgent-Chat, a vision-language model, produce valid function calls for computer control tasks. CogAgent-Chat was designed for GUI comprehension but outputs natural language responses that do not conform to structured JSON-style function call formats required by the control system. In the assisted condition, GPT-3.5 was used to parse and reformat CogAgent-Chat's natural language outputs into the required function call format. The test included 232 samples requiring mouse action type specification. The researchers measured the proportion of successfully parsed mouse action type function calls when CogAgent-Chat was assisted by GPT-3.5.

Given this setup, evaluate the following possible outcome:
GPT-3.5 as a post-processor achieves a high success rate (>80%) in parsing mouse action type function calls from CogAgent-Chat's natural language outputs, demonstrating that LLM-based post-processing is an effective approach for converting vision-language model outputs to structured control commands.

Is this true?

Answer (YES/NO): NO